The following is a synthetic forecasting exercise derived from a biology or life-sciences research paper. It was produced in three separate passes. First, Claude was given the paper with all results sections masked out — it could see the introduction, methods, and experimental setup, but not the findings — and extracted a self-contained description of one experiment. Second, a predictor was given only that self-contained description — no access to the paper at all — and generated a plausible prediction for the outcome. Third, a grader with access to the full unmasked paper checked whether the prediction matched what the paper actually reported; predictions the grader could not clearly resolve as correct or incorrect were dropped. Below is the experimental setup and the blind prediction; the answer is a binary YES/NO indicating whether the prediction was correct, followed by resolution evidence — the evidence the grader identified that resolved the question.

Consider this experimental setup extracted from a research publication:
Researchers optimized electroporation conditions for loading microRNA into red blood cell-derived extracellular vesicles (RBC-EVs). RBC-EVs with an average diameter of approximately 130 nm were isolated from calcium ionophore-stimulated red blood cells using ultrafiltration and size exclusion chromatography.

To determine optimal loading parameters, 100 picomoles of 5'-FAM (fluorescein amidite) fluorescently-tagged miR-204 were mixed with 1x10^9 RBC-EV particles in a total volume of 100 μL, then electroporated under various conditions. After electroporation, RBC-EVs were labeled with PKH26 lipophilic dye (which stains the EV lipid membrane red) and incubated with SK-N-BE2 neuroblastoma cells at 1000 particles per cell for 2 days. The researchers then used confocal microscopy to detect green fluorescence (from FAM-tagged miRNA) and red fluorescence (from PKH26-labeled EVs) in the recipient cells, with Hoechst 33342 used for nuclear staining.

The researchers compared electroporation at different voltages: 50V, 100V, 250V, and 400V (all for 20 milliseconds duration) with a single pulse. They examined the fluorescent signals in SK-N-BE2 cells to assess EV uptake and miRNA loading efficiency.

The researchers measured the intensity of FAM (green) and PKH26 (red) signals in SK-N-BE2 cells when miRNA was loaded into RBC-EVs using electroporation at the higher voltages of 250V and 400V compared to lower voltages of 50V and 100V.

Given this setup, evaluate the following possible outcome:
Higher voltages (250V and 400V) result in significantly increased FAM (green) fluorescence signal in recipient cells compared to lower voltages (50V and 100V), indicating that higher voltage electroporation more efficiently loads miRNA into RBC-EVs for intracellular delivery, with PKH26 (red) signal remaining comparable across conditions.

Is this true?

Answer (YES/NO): NO